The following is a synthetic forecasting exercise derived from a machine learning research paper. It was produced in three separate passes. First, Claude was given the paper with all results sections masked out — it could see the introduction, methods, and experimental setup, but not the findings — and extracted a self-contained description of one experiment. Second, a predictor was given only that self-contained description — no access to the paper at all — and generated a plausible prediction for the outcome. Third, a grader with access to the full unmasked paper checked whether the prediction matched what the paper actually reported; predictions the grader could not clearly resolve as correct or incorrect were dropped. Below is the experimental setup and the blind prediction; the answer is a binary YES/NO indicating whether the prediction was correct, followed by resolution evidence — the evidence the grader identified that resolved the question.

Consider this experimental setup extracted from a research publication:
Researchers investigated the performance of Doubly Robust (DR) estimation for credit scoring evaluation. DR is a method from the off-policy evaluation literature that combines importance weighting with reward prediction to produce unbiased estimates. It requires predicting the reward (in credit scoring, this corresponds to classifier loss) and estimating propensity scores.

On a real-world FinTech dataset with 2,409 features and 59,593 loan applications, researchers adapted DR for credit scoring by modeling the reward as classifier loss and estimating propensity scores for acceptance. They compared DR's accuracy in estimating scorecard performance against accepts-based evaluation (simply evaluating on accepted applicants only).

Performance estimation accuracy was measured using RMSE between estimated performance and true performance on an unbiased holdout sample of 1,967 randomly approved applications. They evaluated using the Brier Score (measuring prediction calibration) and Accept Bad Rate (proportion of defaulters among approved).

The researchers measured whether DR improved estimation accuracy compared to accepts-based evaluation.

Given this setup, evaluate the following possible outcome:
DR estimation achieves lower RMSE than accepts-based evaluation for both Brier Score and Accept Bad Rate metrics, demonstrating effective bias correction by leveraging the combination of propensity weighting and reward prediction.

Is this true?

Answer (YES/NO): NO